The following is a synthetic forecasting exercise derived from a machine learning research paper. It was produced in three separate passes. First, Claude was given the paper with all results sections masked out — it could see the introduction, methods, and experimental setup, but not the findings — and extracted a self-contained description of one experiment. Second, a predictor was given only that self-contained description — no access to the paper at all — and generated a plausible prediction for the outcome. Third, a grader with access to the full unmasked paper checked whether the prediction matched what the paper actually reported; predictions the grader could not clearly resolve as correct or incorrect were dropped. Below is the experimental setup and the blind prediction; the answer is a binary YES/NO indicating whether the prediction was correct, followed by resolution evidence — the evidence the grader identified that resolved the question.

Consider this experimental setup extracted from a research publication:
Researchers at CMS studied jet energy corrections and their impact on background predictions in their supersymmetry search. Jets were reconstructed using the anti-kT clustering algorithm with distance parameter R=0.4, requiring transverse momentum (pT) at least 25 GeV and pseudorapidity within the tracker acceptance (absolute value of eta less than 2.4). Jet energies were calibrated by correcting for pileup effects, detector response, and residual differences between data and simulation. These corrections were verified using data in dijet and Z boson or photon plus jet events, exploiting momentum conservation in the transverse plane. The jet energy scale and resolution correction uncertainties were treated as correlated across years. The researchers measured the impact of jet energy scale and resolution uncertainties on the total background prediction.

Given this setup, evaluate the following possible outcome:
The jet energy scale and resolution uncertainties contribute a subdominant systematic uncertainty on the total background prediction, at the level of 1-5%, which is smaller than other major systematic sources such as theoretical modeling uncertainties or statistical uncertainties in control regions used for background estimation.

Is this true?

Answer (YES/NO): NO